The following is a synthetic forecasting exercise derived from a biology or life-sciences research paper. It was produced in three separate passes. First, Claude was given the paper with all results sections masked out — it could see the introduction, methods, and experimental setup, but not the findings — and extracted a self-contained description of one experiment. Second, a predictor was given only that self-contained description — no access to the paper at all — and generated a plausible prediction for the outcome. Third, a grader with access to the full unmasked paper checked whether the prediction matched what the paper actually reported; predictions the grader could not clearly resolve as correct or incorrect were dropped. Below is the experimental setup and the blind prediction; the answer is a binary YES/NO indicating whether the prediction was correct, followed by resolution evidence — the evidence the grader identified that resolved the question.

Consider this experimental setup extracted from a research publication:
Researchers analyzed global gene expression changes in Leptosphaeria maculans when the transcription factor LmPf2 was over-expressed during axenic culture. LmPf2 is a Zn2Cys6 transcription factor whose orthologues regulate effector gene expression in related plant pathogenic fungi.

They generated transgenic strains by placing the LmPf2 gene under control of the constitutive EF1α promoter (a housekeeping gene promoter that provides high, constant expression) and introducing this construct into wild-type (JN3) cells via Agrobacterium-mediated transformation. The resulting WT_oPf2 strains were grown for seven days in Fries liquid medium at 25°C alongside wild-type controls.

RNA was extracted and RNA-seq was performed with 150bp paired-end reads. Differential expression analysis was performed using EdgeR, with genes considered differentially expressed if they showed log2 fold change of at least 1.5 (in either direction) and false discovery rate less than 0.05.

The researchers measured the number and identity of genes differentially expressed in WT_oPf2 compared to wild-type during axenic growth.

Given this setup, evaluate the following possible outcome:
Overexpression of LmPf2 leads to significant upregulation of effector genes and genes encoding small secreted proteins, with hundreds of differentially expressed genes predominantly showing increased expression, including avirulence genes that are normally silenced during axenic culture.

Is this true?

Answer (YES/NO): NO